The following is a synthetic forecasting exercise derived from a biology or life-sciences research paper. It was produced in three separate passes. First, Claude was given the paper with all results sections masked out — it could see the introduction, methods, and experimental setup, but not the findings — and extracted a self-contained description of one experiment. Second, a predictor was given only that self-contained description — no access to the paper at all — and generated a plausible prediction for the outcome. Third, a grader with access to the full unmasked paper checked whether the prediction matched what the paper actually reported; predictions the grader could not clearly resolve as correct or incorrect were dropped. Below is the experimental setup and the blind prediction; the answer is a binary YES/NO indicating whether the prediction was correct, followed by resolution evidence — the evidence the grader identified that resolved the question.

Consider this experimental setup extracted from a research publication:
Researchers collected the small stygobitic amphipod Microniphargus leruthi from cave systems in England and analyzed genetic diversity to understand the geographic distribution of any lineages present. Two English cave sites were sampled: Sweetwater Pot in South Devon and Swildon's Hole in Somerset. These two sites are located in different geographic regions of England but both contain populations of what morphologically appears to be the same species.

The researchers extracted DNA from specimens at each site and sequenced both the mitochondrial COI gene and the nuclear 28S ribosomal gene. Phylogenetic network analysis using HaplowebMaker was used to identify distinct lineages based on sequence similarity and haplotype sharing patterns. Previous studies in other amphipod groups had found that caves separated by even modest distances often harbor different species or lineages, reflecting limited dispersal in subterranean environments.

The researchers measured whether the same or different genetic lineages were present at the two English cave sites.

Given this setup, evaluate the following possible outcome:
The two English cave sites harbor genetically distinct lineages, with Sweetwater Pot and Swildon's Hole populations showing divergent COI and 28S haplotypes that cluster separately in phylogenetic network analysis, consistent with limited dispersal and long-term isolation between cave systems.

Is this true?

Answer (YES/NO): NO